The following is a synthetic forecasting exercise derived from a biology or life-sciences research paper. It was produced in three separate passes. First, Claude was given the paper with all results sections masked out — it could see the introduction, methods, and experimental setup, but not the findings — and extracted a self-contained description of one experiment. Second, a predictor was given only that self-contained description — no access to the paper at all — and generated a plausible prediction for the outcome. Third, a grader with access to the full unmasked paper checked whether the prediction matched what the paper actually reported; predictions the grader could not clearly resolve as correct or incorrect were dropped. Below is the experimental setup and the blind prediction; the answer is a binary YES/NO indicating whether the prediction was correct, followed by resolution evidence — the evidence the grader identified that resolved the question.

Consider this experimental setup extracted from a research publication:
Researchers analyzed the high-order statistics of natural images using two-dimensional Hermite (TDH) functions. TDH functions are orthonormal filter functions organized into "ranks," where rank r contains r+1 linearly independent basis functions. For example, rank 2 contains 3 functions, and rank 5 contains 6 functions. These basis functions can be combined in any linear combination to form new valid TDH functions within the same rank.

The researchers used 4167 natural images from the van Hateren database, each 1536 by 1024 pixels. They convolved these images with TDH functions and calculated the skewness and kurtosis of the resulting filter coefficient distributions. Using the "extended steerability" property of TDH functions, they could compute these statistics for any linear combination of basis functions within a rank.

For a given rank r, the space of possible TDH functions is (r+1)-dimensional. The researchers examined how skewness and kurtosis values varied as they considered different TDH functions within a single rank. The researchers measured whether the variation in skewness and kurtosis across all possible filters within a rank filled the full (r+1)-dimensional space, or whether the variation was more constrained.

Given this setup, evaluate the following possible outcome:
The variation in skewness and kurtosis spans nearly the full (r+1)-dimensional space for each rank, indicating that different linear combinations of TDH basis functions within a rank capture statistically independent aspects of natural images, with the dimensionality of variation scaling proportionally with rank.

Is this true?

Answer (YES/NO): NO